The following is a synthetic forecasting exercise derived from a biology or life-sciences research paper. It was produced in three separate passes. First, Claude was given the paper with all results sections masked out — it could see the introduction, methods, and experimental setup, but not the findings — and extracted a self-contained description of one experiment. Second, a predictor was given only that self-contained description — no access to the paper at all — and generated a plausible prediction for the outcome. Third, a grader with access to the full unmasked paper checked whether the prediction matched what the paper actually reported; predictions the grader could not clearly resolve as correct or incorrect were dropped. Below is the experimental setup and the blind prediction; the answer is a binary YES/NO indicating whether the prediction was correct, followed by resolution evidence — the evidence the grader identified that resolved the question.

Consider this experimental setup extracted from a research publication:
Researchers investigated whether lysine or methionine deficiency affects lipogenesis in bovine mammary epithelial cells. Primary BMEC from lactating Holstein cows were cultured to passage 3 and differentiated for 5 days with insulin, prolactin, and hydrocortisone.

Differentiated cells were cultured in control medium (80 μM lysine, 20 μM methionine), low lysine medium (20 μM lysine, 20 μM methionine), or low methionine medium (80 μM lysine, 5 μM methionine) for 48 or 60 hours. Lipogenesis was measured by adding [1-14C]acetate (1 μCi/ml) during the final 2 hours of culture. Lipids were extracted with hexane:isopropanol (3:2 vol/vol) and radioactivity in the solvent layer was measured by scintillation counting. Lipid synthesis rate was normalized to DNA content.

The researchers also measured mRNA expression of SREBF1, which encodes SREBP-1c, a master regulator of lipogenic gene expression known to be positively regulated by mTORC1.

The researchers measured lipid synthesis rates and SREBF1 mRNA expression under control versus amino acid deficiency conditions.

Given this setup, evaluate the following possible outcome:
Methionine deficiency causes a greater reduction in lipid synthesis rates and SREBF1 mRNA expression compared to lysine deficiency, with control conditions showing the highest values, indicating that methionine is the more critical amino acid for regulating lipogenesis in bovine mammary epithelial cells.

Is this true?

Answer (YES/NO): NO